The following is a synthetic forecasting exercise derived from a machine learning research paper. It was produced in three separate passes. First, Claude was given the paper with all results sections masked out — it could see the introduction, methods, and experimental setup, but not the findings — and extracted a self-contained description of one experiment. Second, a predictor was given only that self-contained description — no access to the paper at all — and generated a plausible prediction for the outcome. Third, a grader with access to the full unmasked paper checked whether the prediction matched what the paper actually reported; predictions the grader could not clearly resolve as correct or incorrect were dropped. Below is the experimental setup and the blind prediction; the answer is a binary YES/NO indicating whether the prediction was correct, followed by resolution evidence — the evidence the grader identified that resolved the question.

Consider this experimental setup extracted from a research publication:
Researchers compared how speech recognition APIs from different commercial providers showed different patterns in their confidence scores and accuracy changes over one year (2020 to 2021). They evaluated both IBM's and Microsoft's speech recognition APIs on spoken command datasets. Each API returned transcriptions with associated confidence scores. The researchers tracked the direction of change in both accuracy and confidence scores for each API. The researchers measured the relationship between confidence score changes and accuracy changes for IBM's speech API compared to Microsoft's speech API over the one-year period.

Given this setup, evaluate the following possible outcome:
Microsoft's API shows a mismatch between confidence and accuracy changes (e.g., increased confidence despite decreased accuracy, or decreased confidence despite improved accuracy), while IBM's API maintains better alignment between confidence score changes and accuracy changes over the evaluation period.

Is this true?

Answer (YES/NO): NO